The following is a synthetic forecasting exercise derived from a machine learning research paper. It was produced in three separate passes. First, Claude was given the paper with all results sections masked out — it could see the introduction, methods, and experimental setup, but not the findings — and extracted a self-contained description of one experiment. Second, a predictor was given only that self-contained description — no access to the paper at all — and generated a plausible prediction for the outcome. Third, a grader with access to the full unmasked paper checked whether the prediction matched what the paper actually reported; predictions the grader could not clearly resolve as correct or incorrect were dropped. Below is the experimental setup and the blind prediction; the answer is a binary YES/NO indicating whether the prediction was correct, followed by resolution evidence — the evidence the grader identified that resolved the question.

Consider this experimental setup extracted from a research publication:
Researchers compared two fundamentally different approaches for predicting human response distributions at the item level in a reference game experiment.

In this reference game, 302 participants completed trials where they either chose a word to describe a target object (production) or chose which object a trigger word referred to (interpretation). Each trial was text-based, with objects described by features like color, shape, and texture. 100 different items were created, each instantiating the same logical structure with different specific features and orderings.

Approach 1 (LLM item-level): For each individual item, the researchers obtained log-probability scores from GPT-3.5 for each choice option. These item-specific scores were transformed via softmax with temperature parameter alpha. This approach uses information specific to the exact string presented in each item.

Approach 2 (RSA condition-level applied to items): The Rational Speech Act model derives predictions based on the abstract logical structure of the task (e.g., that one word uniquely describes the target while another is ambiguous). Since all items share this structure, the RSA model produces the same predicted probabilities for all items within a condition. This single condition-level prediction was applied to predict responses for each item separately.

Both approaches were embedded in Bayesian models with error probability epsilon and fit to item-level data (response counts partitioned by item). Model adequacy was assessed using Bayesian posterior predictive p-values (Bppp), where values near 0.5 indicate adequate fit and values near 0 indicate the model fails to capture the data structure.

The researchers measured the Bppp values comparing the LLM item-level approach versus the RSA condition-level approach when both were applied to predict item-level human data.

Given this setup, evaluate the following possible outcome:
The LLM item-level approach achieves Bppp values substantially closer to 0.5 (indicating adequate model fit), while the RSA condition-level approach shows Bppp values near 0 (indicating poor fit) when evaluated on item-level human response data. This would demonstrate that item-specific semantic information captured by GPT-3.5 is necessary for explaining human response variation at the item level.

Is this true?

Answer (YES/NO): NO